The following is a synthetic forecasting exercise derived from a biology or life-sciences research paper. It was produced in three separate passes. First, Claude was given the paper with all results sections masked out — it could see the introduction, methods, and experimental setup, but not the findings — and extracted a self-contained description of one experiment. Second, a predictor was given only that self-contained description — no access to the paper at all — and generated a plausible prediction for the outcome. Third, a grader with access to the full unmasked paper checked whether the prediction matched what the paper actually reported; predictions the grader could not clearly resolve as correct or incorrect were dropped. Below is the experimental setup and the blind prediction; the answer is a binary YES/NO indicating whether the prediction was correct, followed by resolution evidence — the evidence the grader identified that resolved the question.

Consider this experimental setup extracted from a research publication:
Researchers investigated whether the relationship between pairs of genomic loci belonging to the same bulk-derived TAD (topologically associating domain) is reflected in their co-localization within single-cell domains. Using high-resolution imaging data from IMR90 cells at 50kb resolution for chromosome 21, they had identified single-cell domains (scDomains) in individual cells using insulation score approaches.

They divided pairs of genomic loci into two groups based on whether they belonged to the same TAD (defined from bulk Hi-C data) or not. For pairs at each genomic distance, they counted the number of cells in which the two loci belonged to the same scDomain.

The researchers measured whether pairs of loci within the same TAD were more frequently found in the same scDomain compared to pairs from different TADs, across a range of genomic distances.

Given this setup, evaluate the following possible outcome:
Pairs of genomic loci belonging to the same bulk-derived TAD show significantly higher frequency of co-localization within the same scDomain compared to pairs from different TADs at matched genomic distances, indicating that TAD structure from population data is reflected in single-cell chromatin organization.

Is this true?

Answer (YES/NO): YES